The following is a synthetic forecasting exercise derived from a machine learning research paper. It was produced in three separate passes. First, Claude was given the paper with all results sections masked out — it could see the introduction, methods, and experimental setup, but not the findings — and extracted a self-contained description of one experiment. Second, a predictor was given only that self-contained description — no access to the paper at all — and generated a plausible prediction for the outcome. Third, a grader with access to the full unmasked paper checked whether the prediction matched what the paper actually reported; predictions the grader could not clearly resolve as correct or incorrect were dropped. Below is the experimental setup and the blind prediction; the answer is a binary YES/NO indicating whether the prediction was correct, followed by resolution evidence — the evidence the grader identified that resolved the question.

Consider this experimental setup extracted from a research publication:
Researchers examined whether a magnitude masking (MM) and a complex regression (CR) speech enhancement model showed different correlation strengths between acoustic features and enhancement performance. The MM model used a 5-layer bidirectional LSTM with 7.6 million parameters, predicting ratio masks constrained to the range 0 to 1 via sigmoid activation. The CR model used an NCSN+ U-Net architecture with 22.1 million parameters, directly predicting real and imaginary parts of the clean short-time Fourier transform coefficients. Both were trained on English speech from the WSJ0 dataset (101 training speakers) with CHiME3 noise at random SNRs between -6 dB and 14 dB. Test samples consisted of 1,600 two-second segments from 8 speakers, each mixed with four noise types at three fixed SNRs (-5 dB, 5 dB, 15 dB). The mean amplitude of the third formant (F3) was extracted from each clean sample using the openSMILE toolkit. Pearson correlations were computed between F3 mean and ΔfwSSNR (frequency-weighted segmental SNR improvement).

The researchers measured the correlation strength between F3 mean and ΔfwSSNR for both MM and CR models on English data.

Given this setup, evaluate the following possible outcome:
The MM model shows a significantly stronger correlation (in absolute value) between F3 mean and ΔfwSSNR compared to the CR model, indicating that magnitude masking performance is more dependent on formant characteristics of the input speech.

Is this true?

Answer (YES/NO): NO